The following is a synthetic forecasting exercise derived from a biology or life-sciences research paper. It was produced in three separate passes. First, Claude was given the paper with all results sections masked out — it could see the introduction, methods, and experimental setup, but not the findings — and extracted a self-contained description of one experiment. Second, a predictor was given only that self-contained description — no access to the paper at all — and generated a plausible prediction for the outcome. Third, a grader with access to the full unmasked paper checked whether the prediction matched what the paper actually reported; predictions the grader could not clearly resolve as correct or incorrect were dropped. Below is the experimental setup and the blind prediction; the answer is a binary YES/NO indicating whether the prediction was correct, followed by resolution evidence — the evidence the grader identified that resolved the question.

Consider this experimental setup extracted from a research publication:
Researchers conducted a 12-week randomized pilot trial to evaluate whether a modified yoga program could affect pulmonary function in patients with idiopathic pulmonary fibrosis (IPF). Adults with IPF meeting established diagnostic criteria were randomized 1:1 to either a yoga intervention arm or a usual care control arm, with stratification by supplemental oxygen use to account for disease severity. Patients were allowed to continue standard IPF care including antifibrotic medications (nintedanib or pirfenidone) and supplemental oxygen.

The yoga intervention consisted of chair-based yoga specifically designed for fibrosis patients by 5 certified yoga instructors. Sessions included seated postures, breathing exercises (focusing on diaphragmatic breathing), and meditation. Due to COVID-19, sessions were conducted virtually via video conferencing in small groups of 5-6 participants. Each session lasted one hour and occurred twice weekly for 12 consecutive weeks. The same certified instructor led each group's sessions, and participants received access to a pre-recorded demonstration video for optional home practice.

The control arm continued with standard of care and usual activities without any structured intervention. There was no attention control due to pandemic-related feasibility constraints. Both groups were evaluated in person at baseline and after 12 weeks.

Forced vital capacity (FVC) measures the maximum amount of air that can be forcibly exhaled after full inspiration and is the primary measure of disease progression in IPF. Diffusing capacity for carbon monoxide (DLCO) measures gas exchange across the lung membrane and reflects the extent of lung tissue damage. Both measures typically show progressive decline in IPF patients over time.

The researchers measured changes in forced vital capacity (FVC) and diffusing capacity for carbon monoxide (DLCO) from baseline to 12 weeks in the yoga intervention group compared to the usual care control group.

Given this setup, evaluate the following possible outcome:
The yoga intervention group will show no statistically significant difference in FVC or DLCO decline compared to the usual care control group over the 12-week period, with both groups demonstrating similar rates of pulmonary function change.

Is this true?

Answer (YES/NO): YES